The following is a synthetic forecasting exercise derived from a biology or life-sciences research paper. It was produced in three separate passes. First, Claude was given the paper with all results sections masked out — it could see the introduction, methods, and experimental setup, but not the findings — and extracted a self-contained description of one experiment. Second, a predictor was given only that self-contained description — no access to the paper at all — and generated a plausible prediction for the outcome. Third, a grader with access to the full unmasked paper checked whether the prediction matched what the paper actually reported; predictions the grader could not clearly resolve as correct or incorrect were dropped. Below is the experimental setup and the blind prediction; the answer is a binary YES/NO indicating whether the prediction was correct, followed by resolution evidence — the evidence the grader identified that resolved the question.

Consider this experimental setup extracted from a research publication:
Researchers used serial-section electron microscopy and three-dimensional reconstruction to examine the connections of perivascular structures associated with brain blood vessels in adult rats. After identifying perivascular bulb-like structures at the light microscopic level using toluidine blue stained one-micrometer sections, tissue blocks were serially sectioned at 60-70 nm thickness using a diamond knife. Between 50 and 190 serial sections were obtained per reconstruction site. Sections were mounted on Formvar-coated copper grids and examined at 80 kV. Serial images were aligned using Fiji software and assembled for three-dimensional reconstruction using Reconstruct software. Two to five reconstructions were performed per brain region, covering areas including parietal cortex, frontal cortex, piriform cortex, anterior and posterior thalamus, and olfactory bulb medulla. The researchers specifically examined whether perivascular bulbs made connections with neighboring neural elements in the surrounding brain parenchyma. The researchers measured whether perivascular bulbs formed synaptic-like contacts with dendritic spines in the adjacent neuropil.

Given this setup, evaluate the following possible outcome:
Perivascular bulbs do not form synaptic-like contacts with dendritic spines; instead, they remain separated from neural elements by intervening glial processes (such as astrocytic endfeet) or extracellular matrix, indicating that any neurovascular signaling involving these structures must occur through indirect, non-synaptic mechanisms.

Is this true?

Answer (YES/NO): NO